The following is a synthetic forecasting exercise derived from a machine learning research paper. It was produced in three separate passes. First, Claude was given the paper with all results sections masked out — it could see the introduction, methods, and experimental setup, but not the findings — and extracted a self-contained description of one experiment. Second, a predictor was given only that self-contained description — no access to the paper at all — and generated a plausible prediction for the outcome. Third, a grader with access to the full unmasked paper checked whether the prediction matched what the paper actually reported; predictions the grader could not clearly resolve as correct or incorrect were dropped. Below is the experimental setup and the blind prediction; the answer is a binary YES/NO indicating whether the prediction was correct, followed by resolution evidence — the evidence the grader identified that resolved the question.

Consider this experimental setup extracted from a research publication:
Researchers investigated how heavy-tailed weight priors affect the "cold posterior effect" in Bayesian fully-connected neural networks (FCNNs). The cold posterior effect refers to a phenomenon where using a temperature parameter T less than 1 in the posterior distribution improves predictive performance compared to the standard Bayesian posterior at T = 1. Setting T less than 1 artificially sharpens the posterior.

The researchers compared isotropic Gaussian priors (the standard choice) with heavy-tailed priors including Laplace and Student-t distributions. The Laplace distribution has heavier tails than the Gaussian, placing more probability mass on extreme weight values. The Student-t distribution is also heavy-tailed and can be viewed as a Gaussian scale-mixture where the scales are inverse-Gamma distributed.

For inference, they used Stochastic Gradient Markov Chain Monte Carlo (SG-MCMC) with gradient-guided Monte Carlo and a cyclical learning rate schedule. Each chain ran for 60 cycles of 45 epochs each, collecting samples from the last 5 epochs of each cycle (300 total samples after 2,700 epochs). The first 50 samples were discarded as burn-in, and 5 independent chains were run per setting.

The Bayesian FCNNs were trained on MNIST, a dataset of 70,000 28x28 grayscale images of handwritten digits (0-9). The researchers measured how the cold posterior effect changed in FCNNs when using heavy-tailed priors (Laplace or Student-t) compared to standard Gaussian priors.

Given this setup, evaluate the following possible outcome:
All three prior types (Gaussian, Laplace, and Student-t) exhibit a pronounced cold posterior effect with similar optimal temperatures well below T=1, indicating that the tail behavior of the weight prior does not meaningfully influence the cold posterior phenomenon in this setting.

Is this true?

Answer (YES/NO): NO